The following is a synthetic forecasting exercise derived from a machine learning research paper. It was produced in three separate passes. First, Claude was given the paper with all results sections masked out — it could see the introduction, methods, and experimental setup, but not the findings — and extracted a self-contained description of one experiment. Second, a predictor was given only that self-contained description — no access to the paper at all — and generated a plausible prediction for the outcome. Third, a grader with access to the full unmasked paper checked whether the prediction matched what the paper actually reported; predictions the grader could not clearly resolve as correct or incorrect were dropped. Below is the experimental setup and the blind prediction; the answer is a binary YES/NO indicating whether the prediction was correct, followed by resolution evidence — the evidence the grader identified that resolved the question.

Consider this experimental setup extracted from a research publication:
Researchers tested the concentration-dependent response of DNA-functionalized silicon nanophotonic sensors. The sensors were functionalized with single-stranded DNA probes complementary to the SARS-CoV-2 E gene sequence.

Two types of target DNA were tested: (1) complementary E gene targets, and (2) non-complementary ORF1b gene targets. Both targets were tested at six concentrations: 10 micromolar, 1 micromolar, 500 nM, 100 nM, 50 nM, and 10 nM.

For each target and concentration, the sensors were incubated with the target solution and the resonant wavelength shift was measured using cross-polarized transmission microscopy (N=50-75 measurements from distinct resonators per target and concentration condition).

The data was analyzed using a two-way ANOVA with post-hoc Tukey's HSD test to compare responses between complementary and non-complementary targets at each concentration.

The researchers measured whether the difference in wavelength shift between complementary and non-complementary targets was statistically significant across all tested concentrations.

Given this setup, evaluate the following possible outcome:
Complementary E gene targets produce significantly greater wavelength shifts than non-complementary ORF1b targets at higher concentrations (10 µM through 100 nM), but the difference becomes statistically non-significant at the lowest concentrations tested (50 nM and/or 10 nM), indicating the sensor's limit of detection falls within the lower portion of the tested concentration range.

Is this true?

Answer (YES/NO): NO